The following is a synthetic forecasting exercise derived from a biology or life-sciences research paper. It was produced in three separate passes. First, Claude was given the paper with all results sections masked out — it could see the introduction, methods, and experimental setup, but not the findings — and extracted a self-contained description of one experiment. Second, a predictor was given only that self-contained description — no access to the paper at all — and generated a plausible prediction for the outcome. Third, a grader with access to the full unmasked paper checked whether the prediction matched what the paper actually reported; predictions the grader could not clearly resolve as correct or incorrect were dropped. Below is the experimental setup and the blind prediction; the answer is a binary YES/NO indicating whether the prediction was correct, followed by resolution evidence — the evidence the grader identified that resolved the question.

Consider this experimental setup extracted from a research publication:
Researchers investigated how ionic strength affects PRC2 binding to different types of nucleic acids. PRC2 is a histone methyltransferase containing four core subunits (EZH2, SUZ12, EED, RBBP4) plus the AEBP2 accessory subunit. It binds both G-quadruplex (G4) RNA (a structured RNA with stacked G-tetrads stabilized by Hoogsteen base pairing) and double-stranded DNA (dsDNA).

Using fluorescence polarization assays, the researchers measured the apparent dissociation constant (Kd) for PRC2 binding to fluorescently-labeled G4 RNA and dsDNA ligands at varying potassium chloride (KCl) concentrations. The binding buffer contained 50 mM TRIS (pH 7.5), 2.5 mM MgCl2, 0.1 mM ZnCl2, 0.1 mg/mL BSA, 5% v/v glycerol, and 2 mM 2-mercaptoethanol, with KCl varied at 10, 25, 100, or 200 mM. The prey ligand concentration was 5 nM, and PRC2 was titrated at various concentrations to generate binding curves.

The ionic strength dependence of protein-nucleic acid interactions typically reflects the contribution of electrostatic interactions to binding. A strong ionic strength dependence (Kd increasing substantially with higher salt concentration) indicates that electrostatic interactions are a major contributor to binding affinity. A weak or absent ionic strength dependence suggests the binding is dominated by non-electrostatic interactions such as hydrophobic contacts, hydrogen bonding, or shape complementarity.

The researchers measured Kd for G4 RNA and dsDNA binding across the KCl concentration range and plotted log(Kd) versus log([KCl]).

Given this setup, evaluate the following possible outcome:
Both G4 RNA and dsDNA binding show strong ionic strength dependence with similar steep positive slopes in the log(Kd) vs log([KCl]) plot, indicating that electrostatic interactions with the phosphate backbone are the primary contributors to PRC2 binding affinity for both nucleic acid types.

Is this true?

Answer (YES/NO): NO